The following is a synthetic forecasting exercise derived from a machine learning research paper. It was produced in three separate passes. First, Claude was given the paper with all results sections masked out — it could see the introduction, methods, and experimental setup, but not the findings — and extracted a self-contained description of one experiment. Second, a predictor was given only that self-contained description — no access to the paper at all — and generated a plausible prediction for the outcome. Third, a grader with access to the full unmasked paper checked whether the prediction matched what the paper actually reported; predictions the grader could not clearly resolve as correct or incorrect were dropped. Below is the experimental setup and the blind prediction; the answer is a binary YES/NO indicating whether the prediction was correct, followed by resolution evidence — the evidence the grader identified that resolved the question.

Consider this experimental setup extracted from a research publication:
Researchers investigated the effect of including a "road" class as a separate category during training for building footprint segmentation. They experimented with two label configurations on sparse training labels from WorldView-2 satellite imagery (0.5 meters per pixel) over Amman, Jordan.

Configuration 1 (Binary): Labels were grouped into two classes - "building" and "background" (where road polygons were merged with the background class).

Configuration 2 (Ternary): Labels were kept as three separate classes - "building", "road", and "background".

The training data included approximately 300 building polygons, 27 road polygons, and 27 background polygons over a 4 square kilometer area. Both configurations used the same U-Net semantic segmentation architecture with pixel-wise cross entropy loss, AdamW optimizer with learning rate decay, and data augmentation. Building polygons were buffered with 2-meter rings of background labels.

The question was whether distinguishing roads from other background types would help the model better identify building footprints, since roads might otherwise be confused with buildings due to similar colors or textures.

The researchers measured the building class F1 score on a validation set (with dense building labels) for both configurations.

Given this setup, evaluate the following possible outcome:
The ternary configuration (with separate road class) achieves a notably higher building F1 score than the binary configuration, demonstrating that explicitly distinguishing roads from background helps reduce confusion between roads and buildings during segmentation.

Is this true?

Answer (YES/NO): NO